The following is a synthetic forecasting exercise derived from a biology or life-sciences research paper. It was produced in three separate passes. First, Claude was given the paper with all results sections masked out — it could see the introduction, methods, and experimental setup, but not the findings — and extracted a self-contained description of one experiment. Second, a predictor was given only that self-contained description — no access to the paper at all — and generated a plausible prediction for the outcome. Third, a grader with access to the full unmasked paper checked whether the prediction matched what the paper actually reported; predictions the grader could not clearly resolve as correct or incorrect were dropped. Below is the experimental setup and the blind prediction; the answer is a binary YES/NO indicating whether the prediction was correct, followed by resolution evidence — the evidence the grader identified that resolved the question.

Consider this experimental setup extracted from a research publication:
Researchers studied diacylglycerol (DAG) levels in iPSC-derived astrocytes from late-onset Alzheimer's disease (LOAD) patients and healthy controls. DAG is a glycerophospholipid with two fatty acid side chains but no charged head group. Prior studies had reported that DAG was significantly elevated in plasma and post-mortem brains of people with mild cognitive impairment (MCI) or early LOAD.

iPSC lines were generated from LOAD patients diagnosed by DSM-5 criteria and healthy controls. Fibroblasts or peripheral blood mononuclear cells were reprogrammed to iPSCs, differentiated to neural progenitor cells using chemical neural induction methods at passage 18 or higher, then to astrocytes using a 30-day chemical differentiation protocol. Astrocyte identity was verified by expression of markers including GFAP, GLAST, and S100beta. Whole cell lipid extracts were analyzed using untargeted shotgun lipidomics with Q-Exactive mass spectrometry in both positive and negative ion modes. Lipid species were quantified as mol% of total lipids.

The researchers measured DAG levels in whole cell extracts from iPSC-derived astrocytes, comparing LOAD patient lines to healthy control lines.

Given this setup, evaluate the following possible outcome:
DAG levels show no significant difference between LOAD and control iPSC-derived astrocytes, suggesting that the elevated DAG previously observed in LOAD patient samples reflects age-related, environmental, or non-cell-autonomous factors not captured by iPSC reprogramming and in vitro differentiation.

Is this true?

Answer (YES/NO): YES